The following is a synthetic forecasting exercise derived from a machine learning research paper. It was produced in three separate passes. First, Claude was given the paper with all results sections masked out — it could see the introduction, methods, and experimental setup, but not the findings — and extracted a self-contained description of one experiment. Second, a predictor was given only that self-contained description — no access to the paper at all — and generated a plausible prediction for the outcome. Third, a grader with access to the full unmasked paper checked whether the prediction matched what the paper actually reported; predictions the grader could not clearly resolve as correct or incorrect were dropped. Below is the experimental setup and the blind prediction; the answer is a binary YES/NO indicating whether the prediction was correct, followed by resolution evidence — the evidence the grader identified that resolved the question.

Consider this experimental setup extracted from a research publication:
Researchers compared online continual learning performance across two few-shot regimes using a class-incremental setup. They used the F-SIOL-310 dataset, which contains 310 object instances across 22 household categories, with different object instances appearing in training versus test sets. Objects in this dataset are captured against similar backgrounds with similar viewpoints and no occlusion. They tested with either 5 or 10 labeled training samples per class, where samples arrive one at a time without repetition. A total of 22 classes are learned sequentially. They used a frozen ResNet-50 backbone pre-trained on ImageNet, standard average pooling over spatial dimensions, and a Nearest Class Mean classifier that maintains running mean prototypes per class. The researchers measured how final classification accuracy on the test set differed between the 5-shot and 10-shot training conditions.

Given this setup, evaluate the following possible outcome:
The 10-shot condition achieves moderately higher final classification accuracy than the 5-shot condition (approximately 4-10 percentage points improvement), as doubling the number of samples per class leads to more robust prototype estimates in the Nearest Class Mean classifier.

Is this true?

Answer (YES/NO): NO